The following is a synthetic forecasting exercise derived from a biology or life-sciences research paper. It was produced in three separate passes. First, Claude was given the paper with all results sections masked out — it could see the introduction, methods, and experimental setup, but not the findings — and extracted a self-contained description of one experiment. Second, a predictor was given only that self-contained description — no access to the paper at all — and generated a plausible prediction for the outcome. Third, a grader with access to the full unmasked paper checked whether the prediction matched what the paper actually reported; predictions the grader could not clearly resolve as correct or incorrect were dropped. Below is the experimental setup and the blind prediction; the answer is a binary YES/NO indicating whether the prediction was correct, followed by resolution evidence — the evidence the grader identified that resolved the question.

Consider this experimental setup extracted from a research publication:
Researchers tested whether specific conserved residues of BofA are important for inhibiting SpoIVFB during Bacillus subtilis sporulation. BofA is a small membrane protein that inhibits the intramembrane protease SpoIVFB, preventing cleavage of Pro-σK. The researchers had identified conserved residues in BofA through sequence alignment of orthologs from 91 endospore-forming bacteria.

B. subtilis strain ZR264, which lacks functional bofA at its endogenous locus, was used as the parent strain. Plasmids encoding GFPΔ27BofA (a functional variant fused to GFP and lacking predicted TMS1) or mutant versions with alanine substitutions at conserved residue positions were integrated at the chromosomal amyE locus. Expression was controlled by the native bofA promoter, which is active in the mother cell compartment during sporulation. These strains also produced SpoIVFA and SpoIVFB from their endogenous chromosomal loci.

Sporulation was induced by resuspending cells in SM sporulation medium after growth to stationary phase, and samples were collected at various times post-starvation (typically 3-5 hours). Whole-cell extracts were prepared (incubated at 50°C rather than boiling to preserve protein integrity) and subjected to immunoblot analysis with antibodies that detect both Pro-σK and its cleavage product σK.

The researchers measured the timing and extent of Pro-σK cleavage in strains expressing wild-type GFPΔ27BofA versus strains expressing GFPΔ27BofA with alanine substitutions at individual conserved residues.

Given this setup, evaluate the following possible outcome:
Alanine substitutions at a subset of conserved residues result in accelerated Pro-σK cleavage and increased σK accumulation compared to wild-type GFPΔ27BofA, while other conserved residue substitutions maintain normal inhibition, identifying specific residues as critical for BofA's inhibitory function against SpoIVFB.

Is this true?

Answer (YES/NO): YES